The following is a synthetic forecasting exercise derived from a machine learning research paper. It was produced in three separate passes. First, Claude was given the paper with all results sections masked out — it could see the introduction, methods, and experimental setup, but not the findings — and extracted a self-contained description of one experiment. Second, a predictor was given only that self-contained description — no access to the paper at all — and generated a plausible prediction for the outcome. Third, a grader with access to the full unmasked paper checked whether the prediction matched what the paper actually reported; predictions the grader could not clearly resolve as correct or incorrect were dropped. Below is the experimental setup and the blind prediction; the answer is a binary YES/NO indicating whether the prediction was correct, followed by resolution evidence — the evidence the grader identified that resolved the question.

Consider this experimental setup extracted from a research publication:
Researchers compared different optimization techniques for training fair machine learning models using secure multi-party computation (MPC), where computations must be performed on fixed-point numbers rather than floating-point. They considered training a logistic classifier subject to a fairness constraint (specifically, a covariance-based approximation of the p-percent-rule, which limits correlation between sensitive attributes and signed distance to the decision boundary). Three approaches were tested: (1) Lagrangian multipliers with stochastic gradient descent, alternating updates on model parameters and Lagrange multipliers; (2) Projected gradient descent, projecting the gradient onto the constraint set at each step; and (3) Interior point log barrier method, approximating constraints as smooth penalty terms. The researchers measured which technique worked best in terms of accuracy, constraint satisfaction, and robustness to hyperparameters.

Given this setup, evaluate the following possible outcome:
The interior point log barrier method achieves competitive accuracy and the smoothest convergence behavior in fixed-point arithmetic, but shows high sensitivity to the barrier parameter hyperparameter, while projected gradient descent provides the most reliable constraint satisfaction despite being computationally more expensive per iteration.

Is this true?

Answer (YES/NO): NO